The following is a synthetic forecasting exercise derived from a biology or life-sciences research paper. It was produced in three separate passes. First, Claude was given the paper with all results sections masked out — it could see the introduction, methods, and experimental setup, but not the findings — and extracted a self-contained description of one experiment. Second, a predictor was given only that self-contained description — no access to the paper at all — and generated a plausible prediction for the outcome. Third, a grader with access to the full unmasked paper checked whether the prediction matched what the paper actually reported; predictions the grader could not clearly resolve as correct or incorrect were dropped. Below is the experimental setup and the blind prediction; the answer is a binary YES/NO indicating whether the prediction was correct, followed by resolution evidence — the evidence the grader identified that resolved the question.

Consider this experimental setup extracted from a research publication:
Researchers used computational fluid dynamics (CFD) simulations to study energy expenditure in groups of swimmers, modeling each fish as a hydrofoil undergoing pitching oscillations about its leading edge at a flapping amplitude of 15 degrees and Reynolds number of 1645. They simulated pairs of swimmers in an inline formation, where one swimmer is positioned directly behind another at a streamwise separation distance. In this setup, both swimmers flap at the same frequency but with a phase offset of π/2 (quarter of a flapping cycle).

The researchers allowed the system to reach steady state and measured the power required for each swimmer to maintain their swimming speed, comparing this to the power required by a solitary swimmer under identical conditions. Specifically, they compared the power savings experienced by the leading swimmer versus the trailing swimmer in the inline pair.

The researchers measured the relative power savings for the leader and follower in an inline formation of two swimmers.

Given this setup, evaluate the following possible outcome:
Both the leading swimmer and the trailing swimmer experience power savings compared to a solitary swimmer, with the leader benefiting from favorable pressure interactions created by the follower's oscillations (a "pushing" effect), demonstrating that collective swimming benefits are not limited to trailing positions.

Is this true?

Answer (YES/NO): NO